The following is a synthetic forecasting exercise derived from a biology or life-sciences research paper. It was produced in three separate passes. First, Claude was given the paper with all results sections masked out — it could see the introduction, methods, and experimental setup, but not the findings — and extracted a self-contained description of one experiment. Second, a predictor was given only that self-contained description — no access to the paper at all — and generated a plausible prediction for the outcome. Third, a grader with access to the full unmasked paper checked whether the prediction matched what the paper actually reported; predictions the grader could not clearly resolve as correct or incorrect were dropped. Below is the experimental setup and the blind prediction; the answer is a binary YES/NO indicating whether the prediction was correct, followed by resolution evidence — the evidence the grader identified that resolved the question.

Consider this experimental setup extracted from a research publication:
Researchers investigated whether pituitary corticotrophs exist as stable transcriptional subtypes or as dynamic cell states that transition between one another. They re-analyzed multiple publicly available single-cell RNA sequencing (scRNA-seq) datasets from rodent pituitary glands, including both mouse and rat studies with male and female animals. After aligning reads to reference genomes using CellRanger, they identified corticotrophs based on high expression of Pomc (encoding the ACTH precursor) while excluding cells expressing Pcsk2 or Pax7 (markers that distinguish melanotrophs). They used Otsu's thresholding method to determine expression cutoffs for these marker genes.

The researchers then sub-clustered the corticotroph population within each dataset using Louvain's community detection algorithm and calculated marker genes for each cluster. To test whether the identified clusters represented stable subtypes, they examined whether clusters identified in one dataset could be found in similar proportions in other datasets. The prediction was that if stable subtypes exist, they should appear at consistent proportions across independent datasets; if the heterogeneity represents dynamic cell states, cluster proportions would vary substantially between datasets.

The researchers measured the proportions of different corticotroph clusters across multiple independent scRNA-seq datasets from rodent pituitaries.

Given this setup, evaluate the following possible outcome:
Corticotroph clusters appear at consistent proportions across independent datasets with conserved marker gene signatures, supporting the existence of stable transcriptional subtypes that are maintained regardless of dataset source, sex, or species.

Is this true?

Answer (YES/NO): NO